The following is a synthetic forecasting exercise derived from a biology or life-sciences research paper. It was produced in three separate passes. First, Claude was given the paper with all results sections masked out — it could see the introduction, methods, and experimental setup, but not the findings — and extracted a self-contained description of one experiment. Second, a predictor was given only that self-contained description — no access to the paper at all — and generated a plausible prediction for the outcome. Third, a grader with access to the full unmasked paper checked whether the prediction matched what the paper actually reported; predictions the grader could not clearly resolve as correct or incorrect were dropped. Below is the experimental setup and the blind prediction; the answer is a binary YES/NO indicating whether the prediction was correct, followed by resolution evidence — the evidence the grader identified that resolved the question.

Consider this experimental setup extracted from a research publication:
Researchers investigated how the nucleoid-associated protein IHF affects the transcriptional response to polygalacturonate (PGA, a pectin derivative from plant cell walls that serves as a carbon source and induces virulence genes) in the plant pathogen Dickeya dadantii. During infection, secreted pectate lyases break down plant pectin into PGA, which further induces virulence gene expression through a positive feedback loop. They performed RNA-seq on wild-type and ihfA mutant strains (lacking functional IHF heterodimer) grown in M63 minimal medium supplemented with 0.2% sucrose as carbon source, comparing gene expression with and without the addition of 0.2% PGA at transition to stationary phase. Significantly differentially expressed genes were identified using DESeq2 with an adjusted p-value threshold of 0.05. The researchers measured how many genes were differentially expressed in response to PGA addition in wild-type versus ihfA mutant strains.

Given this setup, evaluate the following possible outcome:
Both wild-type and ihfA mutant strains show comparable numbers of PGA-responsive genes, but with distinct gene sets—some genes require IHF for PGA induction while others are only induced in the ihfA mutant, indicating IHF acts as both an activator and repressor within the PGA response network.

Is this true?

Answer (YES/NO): NO